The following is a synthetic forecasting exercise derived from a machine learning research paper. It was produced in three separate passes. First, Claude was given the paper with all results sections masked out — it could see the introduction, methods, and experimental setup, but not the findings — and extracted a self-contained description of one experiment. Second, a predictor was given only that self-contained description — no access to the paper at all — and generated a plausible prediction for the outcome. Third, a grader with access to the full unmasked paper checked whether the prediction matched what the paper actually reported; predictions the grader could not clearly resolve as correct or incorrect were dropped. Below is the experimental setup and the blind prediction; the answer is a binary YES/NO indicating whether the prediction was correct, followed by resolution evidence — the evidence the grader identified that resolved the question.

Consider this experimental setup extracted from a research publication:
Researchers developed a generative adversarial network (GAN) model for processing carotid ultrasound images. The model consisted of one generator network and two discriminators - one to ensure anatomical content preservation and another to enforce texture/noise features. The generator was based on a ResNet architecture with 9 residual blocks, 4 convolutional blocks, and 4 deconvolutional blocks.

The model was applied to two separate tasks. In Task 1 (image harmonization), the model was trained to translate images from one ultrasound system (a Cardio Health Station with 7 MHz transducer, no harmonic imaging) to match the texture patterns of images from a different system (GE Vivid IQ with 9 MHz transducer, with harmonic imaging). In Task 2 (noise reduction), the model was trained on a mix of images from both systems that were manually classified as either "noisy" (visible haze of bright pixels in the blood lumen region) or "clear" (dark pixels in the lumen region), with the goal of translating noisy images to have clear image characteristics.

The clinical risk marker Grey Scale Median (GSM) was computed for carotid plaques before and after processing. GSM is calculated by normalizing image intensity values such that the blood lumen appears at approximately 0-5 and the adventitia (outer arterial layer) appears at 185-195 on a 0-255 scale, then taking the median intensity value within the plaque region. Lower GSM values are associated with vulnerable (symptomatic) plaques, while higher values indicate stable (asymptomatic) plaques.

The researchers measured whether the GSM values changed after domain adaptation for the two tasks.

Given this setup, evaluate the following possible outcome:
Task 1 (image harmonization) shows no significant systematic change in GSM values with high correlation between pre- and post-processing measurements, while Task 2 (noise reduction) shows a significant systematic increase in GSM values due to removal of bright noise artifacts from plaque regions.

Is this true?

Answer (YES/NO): NO